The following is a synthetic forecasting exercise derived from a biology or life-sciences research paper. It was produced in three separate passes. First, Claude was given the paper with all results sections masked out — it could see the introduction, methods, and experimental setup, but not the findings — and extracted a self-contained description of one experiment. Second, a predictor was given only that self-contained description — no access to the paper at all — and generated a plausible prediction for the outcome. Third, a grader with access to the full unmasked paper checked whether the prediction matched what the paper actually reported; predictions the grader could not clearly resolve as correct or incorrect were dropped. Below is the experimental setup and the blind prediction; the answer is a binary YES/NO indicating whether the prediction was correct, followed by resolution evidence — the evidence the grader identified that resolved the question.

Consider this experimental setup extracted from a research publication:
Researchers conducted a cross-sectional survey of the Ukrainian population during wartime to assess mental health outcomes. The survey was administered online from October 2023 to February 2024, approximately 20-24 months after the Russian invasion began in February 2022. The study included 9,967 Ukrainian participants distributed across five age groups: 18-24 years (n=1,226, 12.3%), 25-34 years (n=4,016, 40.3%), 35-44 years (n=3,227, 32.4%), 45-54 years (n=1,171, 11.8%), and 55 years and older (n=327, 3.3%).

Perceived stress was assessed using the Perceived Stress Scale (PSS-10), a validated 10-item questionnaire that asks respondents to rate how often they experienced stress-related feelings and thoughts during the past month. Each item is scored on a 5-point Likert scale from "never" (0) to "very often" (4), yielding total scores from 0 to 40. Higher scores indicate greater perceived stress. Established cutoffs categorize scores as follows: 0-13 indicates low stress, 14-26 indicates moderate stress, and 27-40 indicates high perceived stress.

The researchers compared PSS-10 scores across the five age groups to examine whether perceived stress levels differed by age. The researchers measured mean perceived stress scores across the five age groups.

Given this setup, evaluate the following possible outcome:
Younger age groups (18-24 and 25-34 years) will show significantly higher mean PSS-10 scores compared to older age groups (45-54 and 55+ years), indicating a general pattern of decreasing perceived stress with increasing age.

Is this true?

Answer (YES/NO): YES